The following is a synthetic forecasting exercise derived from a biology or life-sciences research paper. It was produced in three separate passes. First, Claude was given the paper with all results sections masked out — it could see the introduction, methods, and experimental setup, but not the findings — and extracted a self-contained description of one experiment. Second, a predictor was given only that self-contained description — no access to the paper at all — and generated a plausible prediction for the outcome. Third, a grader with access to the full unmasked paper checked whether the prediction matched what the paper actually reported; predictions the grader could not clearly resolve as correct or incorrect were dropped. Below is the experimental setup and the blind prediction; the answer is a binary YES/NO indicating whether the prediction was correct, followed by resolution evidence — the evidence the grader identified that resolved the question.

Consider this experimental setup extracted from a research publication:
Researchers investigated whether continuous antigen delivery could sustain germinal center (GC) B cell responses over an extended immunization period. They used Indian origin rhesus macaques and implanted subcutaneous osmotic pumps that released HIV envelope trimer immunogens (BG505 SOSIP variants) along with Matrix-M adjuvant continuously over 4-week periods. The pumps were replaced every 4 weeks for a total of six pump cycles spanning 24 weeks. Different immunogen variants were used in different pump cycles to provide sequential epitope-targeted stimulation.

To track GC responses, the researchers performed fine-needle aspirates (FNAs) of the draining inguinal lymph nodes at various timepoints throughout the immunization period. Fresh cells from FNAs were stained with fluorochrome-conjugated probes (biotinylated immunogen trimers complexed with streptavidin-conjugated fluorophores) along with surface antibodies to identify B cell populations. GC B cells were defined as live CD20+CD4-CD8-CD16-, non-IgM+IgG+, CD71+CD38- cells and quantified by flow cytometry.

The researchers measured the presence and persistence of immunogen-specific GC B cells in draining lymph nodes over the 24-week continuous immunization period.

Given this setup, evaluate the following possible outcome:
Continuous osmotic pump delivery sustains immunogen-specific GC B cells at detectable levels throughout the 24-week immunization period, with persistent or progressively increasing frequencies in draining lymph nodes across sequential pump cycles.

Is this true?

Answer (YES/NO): YES